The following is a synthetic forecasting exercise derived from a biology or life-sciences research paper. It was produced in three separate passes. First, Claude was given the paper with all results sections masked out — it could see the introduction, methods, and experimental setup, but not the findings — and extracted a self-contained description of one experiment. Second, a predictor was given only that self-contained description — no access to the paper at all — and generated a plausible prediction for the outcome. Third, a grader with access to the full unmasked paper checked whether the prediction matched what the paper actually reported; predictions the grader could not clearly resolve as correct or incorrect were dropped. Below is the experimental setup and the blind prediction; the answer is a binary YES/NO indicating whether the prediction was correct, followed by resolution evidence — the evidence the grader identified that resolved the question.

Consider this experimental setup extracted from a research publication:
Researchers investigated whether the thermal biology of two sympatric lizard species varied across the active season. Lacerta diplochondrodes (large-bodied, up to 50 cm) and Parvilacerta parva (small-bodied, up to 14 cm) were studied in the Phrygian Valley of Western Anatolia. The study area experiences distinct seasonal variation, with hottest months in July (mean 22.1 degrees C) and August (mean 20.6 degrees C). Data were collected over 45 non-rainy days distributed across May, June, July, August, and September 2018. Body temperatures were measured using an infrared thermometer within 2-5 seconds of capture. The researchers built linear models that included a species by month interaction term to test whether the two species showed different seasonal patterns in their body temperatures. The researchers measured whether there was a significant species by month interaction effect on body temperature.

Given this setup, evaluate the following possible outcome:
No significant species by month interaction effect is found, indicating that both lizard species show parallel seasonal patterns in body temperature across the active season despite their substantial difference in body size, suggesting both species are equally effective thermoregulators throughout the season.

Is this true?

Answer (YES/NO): YES